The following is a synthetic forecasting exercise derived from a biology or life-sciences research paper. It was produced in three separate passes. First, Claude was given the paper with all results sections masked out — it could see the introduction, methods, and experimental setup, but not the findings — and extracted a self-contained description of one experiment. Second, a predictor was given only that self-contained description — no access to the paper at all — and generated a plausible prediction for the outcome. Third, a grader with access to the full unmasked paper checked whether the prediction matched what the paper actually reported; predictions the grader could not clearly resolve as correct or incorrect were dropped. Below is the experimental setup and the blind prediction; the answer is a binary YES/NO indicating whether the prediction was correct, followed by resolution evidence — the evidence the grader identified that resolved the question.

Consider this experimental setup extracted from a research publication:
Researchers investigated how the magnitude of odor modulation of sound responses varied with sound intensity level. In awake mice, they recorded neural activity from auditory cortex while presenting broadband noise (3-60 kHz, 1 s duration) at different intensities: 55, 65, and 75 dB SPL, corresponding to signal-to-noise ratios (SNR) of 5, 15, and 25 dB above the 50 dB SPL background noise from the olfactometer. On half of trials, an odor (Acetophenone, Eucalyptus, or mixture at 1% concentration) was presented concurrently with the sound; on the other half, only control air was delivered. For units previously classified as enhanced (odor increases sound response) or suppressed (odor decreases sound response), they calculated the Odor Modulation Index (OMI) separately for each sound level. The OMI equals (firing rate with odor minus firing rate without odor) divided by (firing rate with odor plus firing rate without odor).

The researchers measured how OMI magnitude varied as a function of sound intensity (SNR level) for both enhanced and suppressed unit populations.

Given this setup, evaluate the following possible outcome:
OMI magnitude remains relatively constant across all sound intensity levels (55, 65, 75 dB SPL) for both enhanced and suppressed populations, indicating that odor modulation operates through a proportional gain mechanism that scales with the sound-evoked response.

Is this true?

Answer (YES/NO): NO